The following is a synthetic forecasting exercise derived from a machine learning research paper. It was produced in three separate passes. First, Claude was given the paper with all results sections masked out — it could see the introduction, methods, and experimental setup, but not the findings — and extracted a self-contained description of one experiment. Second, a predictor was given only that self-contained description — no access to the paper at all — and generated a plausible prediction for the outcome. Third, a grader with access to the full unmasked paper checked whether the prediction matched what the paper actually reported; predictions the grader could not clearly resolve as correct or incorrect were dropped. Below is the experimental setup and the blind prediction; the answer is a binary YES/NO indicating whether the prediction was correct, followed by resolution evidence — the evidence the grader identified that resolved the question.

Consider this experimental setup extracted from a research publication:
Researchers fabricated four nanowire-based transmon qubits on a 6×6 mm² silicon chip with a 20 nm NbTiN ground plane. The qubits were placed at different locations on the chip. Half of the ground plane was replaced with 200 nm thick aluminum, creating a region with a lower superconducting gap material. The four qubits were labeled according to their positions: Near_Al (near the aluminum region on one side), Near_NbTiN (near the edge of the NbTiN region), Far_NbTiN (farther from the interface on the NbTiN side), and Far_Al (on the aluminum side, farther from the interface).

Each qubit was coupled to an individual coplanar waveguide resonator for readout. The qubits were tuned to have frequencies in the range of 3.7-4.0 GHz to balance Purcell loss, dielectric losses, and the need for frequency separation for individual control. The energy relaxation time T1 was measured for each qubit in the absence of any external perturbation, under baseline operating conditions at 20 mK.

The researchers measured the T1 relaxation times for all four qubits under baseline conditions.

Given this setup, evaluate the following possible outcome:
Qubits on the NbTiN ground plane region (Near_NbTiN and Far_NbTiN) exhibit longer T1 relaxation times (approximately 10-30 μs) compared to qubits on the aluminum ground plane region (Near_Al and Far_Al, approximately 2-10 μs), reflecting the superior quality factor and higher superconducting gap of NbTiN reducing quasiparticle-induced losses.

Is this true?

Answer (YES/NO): NO